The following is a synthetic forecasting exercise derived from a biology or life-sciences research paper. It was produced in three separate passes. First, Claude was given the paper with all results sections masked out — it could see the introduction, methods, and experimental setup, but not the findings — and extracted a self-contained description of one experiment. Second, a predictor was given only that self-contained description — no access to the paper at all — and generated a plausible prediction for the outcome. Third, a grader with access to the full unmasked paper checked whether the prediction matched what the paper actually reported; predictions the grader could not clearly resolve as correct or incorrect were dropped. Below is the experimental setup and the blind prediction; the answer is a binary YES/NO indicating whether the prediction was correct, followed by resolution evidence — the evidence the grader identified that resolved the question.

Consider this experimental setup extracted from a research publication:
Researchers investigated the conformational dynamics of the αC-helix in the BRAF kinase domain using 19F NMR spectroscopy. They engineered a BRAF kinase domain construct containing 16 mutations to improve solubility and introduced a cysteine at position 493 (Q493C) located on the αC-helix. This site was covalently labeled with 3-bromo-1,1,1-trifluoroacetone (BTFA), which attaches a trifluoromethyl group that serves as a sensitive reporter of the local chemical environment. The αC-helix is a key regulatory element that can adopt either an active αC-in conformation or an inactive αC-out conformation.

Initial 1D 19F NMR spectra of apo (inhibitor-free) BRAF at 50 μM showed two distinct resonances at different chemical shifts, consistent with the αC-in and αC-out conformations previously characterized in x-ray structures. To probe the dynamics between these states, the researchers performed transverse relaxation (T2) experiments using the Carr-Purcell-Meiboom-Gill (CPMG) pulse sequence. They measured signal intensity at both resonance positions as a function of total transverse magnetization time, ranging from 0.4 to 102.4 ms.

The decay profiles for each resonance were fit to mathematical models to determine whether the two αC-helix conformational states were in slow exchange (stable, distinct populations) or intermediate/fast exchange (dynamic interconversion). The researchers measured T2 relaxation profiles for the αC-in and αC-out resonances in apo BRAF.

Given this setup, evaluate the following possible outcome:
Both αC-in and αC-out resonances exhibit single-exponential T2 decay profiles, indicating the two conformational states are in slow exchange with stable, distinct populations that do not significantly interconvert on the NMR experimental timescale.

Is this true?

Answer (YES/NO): NO